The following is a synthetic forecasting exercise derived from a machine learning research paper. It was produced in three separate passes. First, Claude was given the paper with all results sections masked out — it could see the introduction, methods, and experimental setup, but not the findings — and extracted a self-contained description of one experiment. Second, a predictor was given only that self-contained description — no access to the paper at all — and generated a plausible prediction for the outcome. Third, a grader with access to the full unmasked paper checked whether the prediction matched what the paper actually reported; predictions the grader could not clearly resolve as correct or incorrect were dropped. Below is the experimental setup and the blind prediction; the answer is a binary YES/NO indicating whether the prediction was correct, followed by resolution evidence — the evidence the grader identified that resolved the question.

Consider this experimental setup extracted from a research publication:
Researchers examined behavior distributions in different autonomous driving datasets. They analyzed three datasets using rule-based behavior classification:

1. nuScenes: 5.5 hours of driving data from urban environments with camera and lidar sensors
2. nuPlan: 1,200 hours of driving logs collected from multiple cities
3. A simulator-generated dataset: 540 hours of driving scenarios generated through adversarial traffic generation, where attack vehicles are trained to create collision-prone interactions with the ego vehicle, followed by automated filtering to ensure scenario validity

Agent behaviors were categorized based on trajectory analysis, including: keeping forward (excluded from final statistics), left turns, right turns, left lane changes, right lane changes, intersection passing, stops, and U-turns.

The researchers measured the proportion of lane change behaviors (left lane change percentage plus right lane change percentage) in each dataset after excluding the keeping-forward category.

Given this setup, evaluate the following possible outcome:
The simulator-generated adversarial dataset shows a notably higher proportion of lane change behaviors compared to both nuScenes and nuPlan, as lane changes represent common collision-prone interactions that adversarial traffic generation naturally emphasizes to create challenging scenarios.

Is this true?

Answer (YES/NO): YES